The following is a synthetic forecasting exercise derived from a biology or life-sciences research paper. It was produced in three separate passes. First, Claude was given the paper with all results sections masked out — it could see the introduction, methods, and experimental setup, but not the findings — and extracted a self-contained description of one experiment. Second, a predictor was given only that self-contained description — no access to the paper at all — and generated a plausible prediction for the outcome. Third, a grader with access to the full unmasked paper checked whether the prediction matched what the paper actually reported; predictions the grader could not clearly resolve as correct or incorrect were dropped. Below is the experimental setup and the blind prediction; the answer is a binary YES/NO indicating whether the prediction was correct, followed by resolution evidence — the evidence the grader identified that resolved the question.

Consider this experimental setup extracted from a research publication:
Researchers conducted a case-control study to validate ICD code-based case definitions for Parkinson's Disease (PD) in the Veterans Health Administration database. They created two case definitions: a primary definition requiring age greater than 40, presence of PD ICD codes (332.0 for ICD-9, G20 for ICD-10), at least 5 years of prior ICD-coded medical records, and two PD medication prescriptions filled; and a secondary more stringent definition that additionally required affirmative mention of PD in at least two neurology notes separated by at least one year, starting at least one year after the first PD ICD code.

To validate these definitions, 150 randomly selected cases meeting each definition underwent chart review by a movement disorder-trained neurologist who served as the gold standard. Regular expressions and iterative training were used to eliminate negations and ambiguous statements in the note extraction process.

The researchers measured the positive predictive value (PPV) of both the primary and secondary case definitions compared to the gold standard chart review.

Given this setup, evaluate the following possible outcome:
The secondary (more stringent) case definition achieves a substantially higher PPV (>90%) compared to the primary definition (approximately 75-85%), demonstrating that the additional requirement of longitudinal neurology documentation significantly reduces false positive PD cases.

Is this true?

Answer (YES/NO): NO